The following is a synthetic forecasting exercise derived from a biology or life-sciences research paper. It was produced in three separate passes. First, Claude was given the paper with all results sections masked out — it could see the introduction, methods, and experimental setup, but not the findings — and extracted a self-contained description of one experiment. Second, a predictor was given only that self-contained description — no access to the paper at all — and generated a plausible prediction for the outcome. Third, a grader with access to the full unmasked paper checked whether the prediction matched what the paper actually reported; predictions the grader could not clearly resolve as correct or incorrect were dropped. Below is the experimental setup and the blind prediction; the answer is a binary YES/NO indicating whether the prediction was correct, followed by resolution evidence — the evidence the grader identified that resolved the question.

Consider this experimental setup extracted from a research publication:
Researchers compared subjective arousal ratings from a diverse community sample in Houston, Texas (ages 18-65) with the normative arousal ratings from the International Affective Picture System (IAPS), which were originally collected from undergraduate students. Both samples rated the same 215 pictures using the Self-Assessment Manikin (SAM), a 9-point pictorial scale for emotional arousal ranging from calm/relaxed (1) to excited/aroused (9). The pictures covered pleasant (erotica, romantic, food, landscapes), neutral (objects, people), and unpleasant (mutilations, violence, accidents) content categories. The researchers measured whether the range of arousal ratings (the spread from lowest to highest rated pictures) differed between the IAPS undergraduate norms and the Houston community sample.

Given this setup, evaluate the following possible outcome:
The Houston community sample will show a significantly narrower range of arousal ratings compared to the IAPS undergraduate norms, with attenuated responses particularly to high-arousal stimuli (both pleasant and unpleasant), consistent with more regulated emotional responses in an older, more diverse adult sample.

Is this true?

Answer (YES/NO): YES